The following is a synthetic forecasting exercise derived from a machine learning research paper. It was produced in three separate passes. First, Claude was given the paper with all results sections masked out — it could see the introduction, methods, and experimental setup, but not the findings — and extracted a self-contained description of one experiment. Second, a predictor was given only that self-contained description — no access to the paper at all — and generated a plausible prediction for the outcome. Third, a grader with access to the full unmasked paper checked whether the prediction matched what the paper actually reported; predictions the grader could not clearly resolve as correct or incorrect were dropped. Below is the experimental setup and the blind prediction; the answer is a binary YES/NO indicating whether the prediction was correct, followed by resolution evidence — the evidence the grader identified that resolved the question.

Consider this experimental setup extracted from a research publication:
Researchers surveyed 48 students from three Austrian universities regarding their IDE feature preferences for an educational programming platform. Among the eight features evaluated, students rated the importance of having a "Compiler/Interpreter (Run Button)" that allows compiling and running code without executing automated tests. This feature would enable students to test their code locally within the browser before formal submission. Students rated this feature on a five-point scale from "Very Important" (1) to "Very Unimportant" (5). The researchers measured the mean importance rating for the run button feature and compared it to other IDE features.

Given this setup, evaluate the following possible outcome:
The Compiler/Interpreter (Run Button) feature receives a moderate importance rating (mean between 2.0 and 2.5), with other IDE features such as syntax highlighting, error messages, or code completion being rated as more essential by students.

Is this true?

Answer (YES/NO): NO